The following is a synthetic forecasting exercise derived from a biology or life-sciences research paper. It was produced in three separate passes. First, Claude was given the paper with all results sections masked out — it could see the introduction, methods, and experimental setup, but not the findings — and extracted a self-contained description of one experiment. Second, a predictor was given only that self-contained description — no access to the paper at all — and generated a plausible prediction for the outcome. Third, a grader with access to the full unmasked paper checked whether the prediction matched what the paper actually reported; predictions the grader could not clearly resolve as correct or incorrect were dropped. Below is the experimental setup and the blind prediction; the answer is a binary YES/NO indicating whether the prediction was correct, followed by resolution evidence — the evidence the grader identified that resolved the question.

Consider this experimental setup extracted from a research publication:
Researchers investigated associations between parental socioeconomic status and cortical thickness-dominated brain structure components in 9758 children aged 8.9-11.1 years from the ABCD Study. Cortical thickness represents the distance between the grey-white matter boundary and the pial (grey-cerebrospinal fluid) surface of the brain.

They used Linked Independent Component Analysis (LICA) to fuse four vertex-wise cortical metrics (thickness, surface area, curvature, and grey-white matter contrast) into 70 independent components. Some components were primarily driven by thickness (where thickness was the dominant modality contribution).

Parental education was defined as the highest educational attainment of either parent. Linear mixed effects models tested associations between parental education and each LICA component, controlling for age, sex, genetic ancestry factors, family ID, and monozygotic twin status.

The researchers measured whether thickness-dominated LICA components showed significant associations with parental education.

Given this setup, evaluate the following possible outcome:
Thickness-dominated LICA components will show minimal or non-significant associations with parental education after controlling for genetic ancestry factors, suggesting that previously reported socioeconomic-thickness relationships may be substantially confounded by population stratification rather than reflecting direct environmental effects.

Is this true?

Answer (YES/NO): NO